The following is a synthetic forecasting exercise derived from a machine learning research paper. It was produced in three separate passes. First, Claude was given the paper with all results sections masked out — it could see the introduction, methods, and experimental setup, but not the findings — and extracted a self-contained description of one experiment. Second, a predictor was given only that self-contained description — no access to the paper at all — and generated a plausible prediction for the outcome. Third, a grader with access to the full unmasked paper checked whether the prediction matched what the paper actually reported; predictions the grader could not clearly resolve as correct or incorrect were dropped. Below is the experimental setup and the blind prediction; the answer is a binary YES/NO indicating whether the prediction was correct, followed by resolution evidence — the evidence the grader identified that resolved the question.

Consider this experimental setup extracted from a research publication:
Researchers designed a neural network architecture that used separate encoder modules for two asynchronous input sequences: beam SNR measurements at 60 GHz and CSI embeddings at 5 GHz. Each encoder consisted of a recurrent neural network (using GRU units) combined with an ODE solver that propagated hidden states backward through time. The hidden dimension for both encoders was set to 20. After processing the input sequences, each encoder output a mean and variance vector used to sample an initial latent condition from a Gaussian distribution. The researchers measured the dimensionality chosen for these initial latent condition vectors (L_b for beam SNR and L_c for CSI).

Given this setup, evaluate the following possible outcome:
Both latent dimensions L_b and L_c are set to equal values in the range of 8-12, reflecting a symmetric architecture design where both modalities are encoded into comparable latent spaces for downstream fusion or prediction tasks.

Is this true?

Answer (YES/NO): NO